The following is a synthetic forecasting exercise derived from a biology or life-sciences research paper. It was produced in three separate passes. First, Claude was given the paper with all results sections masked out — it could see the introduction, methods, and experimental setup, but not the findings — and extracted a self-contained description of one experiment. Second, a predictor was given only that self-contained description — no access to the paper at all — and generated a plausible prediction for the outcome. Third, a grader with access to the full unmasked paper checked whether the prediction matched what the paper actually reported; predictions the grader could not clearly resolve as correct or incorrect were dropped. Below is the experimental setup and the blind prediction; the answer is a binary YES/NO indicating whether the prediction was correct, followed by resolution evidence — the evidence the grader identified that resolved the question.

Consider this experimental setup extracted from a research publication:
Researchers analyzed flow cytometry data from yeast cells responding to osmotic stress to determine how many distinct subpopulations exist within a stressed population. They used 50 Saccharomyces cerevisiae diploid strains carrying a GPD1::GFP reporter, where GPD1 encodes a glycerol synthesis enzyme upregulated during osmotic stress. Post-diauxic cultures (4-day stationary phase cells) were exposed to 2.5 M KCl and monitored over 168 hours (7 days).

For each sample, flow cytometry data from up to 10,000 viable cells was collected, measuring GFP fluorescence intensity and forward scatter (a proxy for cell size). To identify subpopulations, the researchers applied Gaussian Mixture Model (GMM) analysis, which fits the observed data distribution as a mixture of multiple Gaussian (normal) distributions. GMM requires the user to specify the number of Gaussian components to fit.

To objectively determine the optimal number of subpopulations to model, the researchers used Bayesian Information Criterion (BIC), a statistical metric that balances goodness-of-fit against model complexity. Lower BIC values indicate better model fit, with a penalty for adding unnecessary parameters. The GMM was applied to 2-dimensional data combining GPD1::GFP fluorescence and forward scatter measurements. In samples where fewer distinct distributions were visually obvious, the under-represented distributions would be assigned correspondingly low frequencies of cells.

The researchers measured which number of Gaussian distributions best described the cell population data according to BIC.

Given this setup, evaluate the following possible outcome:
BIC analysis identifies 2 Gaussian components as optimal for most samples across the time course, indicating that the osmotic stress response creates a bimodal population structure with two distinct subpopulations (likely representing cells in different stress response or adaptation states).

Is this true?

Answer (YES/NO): NO